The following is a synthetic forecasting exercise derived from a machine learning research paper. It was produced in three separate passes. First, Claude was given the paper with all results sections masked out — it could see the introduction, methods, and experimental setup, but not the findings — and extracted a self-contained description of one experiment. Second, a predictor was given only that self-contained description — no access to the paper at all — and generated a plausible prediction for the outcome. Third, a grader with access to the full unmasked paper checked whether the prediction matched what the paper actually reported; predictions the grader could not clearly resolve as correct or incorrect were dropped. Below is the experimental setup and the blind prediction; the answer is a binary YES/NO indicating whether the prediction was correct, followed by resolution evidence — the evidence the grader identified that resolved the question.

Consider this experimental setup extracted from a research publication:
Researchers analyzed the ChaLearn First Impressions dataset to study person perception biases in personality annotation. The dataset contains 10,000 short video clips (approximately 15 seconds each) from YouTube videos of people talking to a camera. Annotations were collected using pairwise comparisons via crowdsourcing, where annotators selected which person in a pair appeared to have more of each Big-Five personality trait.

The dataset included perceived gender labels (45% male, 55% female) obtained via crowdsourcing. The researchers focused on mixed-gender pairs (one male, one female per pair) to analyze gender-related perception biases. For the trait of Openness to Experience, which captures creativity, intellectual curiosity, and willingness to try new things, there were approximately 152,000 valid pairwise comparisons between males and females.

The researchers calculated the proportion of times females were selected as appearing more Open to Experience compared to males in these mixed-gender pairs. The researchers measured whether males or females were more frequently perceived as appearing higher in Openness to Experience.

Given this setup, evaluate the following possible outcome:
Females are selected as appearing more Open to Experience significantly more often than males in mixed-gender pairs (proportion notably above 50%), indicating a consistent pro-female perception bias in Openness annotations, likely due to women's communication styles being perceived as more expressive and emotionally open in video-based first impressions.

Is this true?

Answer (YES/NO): YES